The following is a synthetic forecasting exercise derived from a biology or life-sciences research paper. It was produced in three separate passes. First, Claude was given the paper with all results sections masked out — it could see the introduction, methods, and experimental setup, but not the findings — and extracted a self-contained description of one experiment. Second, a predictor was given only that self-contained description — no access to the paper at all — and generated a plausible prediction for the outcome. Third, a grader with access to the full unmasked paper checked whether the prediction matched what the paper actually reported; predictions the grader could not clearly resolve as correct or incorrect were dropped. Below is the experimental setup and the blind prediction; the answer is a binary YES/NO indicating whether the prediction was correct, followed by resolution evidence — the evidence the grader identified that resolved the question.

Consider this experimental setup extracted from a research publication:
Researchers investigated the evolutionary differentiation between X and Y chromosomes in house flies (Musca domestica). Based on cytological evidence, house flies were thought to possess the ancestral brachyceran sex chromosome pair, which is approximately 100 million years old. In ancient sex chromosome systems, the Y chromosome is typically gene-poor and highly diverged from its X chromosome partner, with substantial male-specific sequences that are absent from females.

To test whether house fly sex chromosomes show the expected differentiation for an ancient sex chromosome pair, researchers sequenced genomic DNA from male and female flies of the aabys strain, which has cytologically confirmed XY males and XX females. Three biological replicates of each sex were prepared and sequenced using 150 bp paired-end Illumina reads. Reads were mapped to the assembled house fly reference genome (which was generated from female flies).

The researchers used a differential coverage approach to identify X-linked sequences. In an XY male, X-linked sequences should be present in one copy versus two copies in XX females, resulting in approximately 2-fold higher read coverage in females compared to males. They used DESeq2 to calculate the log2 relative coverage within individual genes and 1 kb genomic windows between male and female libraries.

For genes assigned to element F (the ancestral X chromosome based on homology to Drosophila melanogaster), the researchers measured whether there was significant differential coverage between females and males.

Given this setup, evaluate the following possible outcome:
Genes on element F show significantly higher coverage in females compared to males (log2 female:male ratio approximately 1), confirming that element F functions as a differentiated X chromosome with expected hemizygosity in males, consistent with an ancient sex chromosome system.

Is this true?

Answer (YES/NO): NO